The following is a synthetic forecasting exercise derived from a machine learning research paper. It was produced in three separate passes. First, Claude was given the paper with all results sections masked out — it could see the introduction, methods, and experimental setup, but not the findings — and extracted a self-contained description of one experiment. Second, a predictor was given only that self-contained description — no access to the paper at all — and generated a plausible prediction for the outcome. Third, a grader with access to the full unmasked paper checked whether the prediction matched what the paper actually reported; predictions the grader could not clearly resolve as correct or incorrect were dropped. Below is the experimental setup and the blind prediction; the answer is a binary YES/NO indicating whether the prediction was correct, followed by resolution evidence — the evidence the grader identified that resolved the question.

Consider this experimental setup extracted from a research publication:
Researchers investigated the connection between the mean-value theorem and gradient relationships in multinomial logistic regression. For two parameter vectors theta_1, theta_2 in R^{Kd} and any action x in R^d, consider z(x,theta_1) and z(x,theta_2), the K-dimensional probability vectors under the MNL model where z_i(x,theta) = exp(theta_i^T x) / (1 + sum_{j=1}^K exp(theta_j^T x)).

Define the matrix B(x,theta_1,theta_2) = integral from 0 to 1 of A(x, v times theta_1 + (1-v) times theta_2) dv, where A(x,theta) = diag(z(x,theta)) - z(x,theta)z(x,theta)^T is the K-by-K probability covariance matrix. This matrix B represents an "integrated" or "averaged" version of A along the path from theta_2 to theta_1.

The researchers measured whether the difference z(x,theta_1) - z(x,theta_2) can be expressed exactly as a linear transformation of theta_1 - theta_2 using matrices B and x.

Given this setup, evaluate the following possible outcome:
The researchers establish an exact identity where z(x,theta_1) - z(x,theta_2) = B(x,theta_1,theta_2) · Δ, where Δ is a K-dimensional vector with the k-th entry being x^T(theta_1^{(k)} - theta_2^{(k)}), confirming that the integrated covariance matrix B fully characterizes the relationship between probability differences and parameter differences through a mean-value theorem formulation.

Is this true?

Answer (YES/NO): NO